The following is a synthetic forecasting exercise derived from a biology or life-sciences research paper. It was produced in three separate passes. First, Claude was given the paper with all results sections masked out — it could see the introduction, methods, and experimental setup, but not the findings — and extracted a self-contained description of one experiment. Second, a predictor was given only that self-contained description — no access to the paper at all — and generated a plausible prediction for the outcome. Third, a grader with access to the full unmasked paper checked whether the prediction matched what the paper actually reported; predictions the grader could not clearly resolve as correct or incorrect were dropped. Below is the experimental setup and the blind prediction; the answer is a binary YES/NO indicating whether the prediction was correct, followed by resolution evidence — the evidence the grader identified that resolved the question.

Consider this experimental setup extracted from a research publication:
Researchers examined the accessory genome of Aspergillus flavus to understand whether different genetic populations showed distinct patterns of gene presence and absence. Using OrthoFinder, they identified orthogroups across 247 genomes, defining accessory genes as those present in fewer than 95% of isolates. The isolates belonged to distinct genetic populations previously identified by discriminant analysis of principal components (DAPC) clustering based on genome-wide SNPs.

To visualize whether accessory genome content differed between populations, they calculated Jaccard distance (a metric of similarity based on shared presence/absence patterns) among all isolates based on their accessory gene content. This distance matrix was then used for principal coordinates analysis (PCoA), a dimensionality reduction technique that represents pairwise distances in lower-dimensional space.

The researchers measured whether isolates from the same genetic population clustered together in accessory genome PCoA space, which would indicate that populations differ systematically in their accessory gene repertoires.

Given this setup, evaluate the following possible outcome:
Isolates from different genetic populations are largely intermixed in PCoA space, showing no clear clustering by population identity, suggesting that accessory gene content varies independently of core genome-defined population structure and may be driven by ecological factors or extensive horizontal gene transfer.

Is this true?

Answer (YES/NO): NO